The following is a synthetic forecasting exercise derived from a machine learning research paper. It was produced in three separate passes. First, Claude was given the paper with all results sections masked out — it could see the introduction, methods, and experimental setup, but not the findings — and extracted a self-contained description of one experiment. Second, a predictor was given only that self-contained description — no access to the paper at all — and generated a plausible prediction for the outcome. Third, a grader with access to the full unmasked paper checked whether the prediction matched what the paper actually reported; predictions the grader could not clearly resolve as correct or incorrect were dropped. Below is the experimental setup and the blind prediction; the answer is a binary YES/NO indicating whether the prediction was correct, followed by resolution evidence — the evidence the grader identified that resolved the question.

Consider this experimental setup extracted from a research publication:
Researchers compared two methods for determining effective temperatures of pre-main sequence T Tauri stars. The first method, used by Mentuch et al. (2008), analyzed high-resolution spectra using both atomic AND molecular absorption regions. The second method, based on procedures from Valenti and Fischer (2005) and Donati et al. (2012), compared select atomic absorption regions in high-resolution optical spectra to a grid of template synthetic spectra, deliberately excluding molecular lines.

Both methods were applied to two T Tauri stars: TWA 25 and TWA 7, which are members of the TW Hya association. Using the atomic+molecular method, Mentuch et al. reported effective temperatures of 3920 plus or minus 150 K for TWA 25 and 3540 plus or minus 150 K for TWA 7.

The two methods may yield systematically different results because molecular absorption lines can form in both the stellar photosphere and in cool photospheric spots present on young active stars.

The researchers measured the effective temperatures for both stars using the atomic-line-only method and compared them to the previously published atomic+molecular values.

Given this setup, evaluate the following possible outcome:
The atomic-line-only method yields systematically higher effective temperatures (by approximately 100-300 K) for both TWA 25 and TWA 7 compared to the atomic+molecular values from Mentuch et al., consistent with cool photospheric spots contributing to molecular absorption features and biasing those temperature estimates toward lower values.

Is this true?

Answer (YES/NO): YES